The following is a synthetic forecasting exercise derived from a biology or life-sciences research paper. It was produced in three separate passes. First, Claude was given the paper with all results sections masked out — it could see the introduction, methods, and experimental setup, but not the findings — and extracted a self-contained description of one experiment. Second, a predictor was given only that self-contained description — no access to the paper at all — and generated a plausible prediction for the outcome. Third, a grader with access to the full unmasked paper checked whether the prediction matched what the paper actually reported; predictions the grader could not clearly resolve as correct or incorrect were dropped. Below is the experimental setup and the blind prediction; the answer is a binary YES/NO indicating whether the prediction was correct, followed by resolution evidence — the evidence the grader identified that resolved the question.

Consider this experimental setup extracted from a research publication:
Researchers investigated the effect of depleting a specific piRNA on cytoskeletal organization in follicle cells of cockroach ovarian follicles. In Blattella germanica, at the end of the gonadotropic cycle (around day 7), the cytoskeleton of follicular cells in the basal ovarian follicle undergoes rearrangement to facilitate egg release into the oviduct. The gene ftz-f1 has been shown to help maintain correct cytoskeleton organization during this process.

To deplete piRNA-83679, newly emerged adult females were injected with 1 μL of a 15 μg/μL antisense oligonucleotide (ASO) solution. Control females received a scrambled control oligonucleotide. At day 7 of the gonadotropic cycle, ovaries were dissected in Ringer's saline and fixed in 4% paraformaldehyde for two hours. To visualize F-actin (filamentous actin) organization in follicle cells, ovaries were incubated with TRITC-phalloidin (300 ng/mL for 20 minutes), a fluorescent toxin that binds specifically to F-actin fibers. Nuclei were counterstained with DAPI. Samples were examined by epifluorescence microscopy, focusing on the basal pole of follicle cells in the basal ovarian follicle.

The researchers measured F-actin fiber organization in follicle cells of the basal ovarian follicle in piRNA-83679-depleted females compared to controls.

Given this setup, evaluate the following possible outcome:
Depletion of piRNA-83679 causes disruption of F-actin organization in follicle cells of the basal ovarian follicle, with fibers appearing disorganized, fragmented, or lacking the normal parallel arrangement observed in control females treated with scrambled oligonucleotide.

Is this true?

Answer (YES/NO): YES